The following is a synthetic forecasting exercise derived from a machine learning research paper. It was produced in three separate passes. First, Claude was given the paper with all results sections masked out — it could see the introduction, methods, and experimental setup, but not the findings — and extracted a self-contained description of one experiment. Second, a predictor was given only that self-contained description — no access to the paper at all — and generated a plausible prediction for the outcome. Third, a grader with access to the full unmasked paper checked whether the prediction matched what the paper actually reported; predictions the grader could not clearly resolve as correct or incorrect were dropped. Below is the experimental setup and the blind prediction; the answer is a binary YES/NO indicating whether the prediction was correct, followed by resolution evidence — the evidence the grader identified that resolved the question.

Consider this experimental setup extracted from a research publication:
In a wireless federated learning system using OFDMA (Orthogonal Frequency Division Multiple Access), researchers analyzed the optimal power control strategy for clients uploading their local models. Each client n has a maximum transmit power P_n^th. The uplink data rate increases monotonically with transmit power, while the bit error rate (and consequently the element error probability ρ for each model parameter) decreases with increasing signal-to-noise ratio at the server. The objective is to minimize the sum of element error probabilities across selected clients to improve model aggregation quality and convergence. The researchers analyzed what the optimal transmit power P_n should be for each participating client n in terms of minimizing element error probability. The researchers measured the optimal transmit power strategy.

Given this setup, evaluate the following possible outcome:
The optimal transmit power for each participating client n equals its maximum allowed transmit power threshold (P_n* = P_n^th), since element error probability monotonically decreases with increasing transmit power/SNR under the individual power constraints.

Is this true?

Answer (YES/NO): YES